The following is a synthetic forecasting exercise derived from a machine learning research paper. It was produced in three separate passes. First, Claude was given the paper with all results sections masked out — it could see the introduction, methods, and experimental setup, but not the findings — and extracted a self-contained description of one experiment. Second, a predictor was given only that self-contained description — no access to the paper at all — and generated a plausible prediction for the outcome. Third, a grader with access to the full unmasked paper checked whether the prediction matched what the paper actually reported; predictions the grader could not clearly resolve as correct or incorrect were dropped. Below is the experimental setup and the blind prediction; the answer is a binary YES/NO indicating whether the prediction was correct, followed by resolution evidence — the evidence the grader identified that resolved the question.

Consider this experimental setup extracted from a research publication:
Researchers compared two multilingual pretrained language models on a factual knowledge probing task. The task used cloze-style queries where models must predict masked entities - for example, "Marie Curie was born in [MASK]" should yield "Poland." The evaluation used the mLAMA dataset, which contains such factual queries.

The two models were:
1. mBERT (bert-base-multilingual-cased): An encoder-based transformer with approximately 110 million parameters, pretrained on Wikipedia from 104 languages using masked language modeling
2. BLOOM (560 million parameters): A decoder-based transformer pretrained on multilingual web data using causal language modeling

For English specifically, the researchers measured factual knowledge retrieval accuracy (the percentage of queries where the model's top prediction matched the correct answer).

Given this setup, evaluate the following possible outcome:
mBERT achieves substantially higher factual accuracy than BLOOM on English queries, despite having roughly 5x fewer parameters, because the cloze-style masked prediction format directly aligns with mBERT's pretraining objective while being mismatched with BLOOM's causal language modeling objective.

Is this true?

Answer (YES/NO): NO